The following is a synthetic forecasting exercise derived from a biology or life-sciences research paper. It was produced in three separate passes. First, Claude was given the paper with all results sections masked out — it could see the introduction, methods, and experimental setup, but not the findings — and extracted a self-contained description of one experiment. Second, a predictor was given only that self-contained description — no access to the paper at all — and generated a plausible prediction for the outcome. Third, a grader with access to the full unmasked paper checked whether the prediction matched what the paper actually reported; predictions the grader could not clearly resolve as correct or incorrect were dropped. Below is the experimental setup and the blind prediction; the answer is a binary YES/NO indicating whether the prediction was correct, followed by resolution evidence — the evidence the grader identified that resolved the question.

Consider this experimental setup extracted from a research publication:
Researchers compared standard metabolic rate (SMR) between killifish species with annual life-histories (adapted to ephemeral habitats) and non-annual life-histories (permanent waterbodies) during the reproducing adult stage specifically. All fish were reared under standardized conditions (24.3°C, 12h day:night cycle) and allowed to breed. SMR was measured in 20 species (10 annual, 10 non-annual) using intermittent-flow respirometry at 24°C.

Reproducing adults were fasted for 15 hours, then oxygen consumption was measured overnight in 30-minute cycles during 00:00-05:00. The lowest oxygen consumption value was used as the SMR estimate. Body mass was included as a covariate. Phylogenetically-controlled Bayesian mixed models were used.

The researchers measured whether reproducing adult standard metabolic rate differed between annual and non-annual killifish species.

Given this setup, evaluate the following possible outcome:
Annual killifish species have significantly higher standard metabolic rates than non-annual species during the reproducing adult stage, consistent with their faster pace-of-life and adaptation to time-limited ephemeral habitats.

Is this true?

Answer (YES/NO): NO